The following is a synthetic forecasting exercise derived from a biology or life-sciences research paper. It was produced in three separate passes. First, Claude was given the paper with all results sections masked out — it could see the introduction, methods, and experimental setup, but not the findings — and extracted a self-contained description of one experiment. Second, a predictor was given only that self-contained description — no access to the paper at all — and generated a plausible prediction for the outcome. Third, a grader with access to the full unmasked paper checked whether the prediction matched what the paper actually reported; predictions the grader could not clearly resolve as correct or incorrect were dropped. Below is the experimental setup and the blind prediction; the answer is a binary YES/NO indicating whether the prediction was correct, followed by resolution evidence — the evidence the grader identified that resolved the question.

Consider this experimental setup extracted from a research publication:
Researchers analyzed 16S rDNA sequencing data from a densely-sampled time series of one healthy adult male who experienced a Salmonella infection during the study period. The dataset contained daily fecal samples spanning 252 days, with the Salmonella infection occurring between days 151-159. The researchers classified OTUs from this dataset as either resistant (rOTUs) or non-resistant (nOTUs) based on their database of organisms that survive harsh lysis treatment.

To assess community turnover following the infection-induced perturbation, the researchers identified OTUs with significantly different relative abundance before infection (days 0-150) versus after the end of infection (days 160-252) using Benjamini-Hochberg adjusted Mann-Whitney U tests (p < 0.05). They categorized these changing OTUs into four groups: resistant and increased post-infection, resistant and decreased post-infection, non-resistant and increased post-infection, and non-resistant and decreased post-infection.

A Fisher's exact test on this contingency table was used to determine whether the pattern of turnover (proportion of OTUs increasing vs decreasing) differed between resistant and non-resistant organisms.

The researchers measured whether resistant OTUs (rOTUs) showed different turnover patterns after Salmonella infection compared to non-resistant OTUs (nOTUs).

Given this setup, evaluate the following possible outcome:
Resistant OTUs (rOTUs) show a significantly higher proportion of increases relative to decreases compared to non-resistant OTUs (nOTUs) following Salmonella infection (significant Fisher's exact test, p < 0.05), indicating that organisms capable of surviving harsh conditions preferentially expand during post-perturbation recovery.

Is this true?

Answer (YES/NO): NO